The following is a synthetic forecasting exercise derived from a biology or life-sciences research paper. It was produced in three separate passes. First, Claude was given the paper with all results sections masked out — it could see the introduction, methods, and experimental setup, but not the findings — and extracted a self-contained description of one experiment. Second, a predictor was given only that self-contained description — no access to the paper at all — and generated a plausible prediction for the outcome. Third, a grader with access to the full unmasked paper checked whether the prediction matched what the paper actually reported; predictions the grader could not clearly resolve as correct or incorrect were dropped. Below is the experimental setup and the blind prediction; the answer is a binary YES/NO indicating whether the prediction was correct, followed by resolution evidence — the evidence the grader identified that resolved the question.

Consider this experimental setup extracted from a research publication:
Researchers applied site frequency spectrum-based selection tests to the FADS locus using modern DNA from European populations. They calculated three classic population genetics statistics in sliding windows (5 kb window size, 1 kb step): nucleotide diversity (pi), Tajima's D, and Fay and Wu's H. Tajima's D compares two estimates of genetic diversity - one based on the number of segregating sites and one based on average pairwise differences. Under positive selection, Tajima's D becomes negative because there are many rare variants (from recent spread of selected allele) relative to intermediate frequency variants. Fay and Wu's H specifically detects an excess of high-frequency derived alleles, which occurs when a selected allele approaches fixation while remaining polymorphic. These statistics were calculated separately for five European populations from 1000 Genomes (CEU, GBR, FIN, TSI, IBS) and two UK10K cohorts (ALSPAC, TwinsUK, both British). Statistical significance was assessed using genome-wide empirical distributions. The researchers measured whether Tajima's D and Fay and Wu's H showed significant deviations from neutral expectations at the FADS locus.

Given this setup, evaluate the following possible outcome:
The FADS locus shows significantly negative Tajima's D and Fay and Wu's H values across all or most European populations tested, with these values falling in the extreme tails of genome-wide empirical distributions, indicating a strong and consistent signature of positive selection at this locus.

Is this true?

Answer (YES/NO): NO